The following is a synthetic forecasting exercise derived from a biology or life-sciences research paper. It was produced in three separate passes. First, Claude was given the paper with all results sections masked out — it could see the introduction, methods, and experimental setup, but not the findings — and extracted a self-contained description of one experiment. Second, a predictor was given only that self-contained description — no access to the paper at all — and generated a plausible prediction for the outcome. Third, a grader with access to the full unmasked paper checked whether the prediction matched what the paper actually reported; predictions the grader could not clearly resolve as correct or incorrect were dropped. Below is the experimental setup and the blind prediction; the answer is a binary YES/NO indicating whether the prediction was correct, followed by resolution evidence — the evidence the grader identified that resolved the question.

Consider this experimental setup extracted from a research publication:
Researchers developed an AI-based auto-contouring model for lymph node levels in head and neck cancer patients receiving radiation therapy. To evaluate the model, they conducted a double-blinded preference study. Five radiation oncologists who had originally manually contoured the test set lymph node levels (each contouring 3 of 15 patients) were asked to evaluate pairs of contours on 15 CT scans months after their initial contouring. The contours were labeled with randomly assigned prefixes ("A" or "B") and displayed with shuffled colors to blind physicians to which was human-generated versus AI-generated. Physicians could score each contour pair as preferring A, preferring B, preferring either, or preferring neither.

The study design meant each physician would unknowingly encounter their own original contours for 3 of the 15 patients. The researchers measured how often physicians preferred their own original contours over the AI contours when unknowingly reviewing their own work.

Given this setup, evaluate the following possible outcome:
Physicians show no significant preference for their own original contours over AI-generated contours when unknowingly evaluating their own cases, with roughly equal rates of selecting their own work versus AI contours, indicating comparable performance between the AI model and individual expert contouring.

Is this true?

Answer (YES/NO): NO